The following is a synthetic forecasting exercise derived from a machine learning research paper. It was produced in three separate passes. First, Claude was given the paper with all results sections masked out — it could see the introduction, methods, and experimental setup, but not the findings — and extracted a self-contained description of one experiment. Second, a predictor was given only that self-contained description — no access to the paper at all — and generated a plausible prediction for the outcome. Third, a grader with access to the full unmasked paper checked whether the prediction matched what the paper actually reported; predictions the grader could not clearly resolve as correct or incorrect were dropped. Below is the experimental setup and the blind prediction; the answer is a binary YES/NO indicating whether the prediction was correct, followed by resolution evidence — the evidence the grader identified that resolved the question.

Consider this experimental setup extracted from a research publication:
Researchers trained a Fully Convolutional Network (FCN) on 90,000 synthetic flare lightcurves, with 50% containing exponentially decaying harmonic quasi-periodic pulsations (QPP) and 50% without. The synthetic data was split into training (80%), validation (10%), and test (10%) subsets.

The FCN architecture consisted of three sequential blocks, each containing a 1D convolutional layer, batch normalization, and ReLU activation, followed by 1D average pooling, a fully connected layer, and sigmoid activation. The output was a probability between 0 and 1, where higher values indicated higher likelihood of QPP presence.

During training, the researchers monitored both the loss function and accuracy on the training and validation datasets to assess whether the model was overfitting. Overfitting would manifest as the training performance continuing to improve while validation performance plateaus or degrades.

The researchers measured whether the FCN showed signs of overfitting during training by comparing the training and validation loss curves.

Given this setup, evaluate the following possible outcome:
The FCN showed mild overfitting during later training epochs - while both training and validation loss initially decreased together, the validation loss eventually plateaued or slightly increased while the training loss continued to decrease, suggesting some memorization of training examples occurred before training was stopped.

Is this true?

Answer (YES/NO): NO